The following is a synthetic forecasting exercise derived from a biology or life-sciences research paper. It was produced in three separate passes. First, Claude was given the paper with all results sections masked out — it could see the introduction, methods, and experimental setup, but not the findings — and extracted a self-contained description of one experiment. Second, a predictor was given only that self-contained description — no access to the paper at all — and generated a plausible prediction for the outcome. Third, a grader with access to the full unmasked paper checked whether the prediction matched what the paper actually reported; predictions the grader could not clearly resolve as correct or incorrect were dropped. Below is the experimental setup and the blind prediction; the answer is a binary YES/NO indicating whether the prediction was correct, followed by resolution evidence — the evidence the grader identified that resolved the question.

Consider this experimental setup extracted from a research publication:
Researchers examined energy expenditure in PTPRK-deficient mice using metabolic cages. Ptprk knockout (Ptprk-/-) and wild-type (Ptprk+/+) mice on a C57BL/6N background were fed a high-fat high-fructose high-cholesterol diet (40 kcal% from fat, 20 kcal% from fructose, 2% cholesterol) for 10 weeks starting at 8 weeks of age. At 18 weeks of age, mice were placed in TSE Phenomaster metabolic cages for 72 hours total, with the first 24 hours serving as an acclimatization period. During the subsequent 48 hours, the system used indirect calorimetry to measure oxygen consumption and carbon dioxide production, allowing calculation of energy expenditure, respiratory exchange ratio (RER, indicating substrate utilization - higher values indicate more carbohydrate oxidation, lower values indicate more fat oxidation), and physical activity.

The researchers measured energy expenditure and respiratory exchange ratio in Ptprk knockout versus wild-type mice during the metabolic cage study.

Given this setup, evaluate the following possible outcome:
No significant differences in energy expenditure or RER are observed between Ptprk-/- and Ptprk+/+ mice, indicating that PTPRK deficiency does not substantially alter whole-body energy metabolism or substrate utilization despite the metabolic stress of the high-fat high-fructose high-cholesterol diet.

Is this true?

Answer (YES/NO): NO